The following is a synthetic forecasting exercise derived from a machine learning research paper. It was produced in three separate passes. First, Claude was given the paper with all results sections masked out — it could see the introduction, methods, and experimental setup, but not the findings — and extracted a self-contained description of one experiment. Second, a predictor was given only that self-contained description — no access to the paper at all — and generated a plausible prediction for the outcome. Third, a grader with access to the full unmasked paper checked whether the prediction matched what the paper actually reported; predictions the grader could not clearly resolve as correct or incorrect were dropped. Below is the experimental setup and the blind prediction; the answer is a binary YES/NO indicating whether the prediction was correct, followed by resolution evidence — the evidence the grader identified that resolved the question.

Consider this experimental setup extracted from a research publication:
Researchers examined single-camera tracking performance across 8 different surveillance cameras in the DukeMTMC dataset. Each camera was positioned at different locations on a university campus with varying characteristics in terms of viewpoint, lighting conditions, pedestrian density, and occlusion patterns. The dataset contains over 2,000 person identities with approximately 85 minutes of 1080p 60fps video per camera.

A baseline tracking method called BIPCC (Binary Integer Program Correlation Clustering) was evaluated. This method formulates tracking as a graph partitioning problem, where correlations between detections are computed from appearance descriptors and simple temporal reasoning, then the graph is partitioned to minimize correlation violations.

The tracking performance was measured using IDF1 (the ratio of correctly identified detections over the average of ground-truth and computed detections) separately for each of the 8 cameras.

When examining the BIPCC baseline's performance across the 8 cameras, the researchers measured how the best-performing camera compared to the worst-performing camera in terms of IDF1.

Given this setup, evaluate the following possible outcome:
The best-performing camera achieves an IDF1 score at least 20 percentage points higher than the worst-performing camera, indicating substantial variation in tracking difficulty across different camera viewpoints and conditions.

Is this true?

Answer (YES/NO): NO